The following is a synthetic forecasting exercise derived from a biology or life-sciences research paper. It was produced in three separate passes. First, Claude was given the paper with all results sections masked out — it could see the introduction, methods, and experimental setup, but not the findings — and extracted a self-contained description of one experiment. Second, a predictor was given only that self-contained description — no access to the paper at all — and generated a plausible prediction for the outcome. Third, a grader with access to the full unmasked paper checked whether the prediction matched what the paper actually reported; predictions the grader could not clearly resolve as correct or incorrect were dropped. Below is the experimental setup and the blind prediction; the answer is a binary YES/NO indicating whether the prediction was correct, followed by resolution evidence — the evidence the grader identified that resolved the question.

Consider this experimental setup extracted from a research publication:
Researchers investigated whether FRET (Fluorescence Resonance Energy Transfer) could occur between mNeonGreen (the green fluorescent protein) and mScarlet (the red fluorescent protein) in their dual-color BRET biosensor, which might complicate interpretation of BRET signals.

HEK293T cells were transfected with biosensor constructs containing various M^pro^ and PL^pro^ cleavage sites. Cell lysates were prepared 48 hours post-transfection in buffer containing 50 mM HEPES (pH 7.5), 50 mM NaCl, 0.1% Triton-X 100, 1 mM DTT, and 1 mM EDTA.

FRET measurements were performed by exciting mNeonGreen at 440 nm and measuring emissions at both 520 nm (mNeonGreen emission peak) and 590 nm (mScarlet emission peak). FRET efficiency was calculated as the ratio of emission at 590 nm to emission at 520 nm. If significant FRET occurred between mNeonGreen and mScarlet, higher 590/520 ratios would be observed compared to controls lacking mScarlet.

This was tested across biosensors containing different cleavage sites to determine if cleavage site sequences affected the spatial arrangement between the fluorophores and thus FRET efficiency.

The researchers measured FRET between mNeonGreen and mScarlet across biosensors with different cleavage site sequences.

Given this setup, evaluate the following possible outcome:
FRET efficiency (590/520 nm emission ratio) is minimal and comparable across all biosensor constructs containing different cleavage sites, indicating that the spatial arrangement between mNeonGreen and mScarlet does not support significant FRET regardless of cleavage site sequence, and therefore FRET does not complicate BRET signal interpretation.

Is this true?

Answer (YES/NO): NO